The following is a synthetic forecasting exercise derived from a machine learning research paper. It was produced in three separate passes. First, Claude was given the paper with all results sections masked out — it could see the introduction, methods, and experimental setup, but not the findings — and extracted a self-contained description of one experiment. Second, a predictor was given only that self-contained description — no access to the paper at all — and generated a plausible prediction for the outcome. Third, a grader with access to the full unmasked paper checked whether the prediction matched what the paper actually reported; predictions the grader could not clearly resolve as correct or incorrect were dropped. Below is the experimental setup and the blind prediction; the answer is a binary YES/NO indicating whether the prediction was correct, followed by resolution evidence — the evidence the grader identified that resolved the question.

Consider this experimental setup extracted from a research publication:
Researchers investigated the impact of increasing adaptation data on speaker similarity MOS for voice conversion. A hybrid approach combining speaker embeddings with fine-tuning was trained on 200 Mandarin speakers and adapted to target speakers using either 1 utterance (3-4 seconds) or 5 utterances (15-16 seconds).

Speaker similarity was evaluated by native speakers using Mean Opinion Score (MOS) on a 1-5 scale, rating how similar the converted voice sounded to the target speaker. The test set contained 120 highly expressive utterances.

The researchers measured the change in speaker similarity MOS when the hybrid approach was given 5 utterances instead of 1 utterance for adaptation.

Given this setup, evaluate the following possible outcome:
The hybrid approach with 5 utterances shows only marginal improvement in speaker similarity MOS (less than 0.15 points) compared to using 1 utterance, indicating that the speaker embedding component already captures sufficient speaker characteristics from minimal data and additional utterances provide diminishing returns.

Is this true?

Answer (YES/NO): YES